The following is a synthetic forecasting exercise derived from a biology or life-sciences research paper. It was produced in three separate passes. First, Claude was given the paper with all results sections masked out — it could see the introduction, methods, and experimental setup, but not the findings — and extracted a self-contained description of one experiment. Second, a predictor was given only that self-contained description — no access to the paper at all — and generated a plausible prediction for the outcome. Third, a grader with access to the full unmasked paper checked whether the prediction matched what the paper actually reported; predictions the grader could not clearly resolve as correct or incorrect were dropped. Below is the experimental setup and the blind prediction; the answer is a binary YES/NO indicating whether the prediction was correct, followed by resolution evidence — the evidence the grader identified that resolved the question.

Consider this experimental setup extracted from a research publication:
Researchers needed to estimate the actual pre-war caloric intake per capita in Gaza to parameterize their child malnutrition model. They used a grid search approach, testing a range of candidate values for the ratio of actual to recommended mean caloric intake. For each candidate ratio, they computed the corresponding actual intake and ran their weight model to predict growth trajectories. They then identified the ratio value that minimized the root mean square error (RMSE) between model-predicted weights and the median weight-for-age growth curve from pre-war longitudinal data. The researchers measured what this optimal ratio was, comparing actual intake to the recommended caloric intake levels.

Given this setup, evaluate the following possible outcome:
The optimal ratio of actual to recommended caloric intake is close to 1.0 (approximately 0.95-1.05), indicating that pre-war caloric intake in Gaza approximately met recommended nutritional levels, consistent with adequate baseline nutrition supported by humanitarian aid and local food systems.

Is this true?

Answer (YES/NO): YES